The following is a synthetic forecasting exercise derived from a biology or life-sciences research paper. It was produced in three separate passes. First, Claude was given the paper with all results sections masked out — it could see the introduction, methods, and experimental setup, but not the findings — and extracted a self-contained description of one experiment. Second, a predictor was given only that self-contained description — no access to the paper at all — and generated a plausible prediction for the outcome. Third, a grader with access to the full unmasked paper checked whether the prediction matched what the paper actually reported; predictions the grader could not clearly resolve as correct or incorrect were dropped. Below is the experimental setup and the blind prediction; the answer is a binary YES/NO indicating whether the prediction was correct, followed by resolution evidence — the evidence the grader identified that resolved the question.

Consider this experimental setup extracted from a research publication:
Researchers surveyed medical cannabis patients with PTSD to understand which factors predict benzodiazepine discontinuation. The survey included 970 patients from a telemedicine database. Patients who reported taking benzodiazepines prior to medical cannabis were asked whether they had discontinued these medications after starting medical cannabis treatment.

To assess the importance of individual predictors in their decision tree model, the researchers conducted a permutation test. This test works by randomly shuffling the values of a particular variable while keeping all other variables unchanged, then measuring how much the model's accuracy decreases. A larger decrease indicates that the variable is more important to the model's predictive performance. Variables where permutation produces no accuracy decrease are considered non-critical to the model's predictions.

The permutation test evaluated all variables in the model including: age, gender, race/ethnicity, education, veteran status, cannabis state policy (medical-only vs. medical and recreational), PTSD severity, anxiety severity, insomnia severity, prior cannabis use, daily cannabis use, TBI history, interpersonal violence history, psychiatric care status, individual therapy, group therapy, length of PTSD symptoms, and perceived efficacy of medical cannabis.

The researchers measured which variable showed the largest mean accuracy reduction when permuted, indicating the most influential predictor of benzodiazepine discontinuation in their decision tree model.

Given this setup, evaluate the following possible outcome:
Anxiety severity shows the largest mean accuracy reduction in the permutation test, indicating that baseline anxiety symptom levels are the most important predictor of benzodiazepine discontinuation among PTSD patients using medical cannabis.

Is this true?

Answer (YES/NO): NO